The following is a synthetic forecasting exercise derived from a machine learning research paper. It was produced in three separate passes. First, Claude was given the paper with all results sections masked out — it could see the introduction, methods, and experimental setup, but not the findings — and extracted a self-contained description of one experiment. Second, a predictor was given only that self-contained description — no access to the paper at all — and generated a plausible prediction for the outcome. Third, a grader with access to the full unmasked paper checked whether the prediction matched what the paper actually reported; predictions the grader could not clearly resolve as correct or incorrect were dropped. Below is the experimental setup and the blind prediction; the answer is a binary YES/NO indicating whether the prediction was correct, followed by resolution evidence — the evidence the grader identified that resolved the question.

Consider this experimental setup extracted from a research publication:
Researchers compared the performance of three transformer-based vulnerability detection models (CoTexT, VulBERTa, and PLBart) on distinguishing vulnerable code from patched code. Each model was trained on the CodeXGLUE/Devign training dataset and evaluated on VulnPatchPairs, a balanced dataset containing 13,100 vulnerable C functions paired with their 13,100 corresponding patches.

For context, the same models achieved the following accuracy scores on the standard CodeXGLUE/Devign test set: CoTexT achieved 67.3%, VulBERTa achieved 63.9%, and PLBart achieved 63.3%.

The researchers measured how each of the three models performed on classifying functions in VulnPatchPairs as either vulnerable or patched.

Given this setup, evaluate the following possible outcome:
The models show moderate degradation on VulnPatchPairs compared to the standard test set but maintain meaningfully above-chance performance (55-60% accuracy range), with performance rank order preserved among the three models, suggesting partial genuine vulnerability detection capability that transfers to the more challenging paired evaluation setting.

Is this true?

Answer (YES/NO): NO